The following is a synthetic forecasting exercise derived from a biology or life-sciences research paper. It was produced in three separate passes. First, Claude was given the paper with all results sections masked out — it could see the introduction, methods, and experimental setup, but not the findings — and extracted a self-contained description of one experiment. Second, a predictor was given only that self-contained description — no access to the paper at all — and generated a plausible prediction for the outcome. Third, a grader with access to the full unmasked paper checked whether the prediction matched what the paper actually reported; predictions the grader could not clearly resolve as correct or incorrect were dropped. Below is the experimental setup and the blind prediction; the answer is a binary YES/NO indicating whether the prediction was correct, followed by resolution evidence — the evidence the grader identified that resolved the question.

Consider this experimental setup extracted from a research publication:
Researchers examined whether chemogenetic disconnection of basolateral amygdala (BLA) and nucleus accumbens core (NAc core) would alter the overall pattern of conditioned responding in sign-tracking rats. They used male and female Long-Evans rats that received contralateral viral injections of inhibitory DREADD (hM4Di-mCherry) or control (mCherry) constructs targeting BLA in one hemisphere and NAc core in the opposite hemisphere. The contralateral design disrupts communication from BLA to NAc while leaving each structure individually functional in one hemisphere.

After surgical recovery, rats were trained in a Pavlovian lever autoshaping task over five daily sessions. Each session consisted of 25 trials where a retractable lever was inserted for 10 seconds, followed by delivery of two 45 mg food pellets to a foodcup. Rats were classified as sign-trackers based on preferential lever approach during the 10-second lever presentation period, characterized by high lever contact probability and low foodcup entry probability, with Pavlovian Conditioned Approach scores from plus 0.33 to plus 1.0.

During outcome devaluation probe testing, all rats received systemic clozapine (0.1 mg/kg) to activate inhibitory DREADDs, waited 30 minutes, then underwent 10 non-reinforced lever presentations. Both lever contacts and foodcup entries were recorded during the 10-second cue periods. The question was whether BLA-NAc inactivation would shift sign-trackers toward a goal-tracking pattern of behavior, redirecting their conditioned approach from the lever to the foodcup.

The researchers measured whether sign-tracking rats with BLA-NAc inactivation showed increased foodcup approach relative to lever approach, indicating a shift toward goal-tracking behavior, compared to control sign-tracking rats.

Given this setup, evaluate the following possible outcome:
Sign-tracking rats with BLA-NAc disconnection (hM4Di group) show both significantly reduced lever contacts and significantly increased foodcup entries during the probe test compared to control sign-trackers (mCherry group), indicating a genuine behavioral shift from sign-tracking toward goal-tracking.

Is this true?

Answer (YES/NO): NO